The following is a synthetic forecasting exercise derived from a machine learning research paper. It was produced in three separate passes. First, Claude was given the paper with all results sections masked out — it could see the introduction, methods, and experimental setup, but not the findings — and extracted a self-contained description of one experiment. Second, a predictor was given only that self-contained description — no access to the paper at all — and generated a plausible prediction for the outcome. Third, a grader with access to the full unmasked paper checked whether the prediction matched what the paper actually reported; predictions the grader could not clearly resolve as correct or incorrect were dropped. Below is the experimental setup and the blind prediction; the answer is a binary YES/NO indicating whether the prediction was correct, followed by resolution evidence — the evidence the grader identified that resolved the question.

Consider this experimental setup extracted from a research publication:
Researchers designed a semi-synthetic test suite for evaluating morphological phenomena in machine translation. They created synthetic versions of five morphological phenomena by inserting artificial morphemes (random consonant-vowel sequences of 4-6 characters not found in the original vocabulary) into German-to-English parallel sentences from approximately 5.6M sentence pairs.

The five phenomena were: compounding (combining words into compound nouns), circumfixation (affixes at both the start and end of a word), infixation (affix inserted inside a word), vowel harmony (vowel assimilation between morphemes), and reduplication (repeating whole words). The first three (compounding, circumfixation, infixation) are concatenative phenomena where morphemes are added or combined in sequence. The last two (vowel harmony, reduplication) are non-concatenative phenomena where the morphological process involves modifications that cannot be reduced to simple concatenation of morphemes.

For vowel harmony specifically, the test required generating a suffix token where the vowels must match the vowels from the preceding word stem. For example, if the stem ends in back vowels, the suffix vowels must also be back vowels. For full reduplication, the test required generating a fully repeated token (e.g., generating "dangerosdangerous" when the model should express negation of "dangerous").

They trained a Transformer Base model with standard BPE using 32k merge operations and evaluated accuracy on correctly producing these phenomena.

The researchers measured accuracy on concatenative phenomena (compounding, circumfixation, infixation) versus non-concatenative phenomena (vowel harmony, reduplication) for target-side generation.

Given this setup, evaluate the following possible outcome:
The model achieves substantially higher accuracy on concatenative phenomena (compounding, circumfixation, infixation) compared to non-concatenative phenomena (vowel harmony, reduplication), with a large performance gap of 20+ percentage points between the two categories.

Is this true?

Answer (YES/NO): YES